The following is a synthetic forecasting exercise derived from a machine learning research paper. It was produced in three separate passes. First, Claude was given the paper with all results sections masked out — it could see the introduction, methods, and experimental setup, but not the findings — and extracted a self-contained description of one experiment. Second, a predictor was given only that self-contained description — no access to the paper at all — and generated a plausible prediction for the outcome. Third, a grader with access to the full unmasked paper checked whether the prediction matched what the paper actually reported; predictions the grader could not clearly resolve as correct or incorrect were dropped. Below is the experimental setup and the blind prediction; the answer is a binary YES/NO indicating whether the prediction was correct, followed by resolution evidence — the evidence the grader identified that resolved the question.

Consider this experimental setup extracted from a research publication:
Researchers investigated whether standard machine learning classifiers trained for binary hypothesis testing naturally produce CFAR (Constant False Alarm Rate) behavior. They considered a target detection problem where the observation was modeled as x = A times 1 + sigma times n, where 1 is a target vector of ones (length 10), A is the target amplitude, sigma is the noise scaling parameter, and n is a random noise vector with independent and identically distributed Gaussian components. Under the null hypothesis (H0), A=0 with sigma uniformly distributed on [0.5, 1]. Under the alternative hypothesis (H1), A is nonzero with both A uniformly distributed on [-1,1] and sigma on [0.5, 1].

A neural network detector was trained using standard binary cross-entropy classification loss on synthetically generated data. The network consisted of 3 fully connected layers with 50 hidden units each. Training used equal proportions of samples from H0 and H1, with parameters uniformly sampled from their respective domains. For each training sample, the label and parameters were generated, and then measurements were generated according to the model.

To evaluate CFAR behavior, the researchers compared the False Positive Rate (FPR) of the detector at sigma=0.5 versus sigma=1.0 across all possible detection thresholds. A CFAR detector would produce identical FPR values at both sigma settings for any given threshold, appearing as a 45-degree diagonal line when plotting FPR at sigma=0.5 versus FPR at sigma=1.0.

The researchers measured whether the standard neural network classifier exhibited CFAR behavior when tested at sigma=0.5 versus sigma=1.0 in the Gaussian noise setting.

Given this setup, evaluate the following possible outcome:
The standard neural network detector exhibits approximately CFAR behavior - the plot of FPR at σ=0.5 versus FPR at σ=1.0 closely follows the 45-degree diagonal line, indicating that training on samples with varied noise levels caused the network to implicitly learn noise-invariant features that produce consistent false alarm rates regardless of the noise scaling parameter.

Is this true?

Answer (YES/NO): NO